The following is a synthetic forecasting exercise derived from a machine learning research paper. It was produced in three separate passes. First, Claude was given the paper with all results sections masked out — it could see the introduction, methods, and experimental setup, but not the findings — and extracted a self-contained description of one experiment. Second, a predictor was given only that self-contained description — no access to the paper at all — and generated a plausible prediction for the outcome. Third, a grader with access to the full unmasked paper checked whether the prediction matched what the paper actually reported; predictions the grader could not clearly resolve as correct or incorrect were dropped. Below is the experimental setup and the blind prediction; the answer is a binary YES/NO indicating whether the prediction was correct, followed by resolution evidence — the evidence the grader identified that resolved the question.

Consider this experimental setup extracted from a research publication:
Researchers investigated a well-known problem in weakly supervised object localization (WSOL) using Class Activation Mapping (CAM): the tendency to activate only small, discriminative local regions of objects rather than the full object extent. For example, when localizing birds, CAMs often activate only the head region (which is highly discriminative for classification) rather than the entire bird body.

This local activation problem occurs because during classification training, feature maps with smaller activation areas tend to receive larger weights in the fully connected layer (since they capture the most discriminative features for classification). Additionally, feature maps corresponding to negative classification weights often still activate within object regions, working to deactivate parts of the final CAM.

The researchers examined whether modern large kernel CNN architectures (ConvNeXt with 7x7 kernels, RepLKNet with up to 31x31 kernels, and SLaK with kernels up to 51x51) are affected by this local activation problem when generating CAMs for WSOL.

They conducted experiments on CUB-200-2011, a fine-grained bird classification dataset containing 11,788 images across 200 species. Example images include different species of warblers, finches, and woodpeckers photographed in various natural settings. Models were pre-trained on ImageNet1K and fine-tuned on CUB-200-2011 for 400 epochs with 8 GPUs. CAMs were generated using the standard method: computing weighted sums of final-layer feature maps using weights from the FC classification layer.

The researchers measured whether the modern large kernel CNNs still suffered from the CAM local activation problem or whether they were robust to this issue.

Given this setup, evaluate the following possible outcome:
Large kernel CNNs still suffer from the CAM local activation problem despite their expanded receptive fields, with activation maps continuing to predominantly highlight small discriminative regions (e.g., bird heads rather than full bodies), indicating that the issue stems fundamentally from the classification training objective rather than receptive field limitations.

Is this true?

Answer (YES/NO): NO